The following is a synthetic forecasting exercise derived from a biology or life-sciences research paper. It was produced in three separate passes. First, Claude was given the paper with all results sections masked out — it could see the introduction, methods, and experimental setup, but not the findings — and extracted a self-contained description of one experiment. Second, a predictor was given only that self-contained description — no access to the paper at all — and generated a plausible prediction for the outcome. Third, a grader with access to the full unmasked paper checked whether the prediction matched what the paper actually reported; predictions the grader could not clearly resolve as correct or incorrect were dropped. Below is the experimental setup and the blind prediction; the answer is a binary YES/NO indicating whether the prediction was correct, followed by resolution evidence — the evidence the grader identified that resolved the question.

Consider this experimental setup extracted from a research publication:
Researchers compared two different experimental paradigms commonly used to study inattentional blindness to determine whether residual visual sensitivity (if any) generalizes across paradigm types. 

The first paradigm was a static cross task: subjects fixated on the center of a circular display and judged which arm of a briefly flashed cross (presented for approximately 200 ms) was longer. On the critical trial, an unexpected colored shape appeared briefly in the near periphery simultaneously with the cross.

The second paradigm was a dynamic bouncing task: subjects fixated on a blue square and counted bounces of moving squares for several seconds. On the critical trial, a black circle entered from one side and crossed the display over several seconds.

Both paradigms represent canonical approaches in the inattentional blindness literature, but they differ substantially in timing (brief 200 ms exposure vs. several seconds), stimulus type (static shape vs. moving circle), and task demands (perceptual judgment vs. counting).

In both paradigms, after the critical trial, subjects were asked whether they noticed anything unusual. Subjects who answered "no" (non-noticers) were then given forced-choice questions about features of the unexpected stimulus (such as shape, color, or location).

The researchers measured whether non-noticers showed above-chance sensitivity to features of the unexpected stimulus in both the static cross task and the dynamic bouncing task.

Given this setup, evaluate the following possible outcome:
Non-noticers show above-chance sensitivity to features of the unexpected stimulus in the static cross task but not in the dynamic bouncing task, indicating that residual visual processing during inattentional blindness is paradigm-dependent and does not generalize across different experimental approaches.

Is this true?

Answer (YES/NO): NO